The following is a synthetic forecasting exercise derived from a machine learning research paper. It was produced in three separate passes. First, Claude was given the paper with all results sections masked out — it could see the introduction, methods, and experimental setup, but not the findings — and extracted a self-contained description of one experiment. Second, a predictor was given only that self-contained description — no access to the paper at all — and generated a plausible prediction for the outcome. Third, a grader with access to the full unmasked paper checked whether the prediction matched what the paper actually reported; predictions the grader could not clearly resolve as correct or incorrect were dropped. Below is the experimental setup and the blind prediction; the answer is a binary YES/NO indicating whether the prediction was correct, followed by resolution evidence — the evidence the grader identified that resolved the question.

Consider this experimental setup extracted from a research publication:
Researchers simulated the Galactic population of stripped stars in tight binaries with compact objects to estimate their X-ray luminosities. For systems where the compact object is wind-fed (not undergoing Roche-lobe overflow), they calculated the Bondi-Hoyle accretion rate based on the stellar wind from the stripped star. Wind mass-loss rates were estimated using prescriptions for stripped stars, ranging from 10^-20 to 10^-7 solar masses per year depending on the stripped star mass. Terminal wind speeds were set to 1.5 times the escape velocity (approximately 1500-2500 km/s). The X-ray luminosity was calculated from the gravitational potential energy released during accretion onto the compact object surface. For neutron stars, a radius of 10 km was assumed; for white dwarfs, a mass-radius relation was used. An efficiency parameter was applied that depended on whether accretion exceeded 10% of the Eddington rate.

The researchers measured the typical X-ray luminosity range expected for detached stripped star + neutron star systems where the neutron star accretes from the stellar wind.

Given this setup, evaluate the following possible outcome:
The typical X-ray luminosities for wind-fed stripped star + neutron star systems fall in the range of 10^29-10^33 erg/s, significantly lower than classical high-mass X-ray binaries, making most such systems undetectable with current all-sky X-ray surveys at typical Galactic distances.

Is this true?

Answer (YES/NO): NO